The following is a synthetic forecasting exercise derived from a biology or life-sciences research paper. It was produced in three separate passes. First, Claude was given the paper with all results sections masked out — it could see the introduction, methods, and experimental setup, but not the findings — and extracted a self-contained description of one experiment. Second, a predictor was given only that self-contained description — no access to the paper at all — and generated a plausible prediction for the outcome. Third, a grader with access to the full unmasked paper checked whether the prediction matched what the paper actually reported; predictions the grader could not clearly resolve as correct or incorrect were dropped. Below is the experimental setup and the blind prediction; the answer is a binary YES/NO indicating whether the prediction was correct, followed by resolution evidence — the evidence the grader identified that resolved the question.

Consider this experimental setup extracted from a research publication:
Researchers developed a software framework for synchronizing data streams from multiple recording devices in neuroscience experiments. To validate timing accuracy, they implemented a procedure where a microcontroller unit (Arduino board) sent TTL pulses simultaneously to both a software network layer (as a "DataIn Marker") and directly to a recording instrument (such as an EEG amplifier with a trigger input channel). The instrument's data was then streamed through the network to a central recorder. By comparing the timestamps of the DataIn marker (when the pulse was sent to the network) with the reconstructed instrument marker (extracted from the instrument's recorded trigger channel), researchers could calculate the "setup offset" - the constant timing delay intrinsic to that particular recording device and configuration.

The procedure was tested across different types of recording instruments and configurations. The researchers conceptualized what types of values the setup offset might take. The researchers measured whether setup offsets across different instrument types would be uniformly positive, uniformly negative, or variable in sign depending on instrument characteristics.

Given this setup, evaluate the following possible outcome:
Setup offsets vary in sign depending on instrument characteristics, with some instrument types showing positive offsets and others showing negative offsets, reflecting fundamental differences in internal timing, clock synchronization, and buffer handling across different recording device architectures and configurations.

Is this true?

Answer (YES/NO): YES